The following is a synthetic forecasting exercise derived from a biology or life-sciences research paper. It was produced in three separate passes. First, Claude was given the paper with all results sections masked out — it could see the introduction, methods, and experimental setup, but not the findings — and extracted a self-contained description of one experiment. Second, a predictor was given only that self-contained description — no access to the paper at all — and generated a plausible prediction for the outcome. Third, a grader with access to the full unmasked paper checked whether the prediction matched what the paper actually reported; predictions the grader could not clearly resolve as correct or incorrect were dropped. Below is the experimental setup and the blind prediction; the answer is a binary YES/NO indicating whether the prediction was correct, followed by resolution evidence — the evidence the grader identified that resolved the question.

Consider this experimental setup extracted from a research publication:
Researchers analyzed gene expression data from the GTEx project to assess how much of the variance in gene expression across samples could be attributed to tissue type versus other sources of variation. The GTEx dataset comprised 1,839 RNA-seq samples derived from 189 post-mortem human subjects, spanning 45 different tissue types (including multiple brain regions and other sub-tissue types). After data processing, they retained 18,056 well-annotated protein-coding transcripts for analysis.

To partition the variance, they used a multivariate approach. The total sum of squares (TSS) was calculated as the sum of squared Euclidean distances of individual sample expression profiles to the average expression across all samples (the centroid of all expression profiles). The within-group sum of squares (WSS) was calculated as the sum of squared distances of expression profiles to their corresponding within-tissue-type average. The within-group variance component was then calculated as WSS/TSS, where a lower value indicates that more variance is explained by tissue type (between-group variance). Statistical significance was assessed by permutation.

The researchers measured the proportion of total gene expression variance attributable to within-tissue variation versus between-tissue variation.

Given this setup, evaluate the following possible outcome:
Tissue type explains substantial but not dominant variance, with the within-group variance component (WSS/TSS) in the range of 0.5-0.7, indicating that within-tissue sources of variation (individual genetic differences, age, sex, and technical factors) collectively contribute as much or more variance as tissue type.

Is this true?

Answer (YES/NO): NO